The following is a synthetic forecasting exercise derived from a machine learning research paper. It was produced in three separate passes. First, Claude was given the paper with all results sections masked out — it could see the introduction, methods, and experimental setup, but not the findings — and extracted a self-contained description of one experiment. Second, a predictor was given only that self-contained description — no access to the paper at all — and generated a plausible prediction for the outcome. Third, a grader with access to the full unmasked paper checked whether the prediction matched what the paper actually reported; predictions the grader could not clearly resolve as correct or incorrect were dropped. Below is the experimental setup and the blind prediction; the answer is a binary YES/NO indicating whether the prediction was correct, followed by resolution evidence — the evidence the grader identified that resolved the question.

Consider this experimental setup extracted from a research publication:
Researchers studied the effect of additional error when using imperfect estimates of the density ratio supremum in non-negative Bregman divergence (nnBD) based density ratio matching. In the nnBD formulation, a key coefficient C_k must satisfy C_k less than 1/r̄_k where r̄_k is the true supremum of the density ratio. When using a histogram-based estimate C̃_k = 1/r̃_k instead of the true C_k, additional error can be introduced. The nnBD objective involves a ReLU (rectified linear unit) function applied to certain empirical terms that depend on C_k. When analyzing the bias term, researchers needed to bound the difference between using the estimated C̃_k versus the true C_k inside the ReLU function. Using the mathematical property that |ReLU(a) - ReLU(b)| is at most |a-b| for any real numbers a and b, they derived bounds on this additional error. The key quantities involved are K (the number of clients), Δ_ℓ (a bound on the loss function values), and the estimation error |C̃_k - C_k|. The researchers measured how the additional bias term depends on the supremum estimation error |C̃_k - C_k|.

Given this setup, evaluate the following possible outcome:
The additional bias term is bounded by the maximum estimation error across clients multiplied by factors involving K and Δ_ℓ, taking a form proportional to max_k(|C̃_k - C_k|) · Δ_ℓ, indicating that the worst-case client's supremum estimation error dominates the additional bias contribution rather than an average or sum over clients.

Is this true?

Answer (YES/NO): NO